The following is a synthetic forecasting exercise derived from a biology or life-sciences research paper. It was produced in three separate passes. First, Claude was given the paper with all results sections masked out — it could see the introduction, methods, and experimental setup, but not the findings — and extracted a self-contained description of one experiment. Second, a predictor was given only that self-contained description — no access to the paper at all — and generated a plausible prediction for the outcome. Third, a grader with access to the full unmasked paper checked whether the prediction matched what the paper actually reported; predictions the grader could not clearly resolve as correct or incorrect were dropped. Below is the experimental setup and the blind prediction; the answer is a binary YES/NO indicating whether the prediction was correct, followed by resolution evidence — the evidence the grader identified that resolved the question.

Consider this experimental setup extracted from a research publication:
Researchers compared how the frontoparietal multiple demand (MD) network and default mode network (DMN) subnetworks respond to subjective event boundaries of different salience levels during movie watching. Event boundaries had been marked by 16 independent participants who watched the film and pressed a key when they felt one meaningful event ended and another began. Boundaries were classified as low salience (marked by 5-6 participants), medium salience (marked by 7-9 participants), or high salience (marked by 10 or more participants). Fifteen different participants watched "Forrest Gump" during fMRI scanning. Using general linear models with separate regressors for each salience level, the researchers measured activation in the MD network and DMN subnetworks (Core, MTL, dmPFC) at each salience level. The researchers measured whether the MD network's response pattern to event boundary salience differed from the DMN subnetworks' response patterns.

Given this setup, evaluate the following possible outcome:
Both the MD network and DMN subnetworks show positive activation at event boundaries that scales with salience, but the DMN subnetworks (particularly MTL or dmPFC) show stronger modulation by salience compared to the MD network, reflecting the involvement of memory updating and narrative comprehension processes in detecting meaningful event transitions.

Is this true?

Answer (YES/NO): NO